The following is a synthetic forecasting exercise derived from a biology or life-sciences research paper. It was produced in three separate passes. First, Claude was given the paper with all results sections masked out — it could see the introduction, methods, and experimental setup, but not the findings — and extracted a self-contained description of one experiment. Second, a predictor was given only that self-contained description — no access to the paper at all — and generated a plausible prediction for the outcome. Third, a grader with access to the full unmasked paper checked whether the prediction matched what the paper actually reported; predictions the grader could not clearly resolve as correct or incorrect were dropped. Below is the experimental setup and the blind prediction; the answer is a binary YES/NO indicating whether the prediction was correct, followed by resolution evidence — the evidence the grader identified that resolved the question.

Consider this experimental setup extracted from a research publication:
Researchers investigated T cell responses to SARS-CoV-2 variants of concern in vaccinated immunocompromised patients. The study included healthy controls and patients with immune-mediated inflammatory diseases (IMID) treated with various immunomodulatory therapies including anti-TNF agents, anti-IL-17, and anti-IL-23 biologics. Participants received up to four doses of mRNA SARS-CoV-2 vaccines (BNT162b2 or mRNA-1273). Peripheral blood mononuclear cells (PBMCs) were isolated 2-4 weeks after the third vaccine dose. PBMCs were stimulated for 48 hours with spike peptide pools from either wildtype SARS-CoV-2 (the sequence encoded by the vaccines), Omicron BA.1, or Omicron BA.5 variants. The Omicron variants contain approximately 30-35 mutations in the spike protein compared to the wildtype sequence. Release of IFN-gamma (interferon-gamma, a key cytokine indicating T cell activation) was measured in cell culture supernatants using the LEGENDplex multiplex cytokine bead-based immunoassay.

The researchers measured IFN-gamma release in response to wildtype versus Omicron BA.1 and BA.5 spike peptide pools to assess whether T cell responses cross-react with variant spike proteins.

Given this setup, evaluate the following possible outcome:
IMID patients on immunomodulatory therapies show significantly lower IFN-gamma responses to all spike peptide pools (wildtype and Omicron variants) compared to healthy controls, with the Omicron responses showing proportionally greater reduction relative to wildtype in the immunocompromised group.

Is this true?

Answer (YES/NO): NO